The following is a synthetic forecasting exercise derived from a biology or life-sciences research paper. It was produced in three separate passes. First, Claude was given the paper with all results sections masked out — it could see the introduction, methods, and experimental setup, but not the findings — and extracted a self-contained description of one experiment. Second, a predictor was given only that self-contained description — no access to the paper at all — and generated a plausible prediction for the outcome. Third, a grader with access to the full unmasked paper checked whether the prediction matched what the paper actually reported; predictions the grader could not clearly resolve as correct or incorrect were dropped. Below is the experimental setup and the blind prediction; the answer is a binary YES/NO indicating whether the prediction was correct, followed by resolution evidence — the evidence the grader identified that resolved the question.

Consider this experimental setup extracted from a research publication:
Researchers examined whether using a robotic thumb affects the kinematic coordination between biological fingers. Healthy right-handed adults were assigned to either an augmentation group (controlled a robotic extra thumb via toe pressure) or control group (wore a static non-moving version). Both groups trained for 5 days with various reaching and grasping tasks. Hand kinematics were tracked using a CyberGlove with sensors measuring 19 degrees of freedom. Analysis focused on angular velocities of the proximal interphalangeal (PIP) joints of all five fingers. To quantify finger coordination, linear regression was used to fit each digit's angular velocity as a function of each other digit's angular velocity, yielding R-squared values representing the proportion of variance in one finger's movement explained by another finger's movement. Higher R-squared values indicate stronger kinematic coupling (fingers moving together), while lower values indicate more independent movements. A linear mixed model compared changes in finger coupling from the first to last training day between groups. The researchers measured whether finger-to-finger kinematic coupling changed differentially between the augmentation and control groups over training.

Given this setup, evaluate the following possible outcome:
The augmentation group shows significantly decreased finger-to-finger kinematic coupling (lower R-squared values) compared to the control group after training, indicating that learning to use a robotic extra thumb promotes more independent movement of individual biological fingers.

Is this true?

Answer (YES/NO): YES